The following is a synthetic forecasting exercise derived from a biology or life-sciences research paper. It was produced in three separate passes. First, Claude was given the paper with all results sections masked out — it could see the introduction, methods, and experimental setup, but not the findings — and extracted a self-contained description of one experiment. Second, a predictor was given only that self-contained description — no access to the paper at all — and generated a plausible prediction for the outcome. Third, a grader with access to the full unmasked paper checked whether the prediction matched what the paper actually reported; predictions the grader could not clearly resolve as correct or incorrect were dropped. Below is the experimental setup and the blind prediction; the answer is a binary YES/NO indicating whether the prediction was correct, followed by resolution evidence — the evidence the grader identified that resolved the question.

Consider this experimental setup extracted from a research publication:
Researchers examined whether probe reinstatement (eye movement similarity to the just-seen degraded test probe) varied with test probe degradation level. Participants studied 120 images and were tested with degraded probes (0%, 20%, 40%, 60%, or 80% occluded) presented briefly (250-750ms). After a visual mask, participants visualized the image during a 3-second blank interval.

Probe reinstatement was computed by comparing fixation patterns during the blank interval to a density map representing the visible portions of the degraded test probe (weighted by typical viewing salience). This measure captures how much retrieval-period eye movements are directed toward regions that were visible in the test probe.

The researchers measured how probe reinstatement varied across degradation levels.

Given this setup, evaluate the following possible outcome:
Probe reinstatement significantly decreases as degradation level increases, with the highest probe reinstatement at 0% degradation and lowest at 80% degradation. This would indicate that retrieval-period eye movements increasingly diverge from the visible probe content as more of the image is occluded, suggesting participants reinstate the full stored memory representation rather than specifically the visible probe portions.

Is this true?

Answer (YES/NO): YES